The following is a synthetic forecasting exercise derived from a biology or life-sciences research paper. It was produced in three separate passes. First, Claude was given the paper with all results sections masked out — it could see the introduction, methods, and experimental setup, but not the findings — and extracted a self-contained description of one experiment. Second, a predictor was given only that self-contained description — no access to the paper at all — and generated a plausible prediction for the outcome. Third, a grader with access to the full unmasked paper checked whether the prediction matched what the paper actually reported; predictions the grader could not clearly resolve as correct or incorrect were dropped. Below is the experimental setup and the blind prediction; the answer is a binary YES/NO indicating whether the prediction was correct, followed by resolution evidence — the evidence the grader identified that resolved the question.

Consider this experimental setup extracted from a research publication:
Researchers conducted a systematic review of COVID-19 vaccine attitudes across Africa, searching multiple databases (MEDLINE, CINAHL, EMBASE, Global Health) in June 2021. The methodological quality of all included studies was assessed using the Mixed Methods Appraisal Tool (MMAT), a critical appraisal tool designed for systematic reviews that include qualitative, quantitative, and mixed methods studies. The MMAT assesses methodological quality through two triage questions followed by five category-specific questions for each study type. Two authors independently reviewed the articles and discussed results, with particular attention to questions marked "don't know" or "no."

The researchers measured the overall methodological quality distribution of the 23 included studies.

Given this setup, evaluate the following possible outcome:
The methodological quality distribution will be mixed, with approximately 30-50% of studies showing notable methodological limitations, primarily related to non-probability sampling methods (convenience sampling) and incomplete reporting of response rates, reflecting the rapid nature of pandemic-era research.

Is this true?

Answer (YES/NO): NO